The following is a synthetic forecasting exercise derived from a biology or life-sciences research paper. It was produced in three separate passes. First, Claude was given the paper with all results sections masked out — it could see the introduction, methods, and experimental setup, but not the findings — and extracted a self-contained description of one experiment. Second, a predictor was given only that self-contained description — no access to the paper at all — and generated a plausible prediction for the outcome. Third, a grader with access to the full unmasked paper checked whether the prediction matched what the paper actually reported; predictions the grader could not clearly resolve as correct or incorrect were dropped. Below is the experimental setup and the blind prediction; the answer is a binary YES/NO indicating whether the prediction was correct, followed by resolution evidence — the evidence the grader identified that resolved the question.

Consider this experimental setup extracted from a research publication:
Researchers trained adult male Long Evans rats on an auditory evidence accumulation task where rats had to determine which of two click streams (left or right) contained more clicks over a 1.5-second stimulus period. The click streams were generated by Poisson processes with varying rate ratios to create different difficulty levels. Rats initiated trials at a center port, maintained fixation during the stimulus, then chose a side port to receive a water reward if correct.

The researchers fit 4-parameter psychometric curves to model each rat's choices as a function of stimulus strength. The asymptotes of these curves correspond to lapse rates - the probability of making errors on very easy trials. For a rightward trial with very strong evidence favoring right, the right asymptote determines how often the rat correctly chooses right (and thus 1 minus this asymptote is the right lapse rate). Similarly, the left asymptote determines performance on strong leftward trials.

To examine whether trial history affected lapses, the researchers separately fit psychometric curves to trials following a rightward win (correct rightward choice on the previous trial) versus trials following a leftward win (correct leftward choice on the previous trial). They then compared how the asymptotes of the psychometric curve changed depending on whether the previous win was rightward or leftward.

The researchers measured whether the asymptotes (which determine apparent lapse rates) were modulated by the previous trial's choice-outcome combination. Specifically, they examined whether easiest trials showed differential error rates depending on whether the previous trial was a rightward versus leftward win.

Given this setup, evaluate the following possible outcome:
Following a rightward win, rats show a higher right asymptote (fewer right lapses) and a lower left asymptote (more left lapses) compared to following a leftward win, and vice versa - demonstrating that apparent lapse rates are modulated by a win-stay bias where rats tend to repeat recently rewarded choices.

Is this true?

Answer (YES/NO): NO